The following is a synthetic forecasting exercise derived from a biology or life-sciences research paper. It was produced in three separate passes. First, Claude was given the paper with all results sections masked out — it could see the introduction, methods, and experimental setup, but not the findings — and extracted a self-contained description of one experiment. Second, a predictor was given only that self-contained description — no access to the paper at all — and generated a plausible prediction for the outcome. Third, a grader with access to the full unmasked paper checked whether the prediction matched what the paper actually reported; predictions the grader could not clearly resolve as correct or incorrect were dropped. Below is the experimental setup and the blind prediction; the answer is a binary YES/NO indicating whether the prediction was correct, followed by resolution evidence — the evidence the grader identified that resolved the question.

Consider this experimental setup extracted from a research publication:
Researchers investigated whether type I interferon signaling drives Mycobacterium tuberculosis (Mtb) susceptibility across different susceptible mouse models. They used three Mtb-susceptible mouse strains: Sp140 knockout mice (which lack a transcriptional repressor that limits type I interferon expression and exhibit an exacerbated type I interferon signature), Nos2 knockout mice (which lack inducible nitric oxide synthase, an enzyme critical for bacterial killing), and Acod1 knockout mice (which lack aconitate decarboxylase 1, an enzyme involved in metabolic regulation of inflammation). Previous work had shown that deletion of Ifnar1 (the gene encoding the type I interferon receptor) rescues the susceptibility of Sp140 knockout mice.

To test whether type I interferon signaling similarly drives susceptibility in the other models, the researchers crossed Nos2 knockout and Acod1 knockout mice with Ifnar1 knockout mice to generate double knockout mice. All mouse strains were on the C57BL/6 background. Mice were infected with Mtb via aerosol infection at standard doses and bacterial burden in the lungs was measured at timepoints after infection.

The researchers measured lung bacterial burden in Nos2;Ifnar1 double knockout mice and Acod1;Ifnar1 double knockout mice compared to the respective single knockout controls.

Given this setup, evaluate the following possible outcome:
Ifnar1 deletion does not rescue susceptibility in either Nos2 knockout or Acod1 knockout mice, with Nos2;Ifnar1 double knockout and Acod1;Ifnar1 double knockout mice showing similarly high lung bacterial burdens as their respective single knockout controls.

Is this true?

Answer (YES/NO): NO